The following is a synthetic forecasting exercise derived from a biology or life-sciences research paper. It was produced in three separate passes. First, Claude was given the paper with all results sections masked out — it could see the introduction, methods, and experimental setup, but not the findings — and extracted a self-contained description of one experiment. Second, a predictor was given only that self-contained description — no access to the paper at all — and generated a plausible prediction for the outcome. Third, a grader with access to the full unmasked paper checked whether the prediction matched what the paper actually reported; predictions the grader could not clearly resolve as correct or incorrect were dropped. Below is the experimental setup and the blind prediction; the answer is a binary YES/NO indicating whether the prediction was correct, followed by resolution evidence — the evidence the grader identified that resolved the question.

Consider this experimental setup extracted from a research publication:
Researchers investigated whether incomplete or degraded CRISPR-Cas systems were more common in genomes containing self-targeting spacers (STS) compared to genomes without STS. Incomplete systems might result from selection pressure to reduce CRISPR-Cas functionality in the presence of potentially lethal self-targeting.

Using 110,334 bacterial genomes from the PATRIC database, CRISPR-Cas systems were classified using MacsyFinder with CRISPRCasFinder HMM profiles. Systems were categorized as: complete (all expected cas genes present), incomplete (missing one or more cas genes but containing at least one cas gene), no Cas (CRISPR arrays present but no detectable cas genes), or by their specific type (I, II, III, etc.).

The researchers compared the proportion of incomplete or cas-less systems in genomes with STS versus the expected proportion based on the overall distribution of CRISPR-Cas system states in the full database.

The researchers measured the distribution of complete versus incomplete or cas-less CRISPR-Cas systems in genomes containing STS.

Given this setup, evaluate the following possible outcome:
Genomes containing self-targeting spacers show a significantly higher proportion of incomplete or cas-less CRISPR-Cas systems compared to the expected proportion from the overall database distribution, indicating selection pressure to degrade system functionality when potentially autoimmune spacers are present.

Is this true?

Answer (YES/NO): NO